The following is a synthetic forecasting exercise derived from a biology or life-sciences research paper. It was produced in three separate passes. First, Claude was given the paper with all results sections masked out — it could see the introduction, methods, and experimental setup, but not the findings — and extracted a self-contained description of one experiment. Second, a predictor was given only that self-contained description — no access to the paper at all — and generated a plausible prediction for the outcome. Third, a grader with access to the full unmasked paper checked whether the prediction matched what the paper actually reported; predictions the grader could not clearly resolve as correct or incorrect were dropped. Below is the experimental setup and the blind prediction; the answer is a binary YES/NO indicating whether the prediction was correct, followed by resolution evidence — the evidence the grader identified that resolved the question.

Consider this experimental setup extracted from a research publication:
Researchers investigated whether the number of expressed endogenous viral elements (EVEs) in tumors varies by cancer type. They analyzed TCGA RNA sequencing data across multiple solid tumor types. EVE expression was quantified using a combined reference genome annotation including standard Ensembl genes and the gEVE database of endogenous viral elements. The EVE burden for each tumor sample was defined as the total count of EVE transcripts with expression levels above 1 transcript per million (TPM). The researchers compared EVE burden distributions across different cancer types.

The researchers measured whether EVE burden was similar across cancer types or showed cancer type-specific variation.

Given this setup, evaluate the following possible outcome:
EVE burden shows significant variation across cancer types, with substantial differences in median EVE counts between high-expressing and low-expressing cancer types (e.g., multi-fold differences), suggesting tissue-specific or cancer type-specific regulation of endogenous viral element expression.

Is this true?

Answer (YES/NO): YES